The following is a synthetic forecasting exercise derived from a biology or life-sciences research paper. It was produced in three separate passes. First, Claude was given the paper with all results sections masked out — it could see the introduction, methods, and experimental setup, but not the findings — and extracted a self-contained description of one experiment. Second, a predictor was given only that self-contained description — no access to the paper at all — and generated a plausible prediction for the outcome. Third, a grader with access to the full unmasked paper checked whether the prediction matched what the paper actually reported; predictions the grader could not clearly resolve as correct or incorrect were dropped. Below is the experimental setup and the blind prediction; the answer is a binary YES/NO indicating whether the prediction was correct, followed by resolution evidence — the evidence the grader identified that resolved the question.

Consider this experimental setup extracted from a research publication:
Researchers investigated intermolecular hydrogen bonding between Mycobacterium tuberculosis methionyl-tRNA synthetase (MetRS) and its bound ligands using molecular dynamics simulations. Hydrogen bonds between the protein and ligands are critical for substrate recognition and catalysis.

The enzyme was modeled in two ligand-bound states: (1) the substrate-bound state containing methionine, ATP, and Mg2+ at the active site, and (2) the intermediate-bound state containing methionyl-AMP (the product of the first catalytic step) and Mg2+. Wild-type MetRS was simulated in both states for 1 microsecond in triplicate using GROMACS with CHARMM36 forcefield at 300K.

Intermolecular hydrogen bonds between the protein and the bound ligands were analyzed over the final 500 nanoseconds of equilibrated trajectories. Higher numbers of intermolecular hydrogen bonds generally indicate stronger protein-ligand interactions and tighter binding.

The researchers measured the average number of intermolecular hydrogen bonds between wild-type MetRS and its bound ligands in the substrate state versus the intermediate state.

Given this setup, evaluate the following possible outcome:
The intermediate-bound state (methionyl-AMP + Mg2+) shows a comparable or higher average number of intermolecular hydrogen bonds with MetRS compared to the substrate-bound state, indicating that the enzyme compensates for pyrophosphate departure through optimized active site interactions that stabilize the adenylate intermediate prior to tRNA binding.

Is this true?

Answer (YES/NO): NO